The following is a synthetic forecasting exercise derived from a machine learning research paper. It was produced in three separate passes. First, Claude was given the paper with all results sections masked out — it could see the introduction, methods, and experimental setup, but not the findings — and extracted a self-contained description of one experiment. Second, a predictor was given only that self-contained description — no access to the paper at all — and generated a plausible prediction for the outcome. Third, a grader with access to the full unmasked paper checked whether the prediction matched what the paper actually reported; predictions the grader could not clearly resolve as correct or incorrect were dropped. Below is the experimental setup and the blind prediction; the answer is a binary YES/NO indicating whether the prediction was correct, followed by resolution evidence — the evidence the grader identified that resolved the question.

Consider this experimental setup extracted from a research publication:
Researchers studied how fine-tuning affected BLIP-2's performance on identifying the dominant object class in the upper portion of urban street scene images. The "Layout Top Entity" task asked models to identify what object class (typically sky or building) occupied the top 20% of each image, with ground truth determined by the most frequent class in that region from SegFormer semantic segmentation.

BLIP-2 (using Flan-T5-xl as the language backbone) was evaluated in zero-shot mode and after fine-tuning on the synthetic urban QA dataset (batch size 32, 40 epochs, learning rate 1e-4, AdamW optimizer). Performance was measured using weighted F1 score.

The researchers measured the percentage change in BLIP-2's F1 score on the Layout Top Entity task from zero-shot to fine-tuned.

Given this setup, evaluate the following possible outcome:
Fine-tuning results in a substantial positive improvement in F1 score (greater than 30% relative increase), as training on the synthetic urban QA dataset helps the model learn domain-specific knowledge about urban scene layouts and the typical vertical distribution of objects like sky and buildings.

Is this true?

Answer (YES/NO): YES